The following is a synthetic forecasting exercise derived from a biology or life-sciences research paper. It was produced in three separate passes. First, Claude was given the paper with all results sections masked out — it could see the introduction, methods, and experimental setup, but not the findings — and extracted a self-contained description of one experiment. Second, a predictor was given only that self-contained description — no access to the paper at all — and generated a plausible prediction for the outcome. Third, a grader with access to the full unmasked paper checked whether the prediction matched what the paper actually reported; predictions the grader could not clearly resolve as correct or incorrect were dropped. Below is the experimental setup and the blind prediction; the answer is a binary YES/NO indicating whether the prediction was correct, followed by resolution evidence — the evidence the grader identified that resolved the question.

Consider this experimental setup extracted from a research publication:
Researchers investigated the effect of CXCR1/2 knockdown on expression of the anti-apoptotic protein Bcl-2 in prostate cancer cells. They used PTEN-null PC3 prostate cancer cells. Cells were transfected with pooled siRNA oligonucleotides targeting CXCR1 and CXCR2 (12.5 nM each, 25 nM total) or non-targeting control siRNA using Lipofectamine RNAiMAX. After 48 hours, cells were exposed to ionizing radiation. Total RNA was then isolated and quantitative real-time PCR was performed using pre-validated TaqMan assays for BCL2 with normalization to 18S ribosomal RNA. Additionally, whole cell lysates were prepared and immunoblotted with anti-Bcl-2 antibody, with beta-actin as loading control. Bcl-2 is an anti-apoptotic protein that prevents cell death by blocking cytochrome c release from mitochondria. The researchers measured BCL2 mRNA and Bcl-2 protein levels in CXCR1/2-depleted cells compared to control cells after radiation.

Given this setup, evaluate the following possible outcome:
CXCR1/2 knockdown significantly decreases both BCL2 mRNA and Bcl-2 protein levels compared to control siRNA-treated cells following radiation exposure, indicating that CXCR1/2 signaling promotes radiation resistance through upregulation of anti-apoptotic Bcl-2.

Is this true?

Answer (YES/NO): YES